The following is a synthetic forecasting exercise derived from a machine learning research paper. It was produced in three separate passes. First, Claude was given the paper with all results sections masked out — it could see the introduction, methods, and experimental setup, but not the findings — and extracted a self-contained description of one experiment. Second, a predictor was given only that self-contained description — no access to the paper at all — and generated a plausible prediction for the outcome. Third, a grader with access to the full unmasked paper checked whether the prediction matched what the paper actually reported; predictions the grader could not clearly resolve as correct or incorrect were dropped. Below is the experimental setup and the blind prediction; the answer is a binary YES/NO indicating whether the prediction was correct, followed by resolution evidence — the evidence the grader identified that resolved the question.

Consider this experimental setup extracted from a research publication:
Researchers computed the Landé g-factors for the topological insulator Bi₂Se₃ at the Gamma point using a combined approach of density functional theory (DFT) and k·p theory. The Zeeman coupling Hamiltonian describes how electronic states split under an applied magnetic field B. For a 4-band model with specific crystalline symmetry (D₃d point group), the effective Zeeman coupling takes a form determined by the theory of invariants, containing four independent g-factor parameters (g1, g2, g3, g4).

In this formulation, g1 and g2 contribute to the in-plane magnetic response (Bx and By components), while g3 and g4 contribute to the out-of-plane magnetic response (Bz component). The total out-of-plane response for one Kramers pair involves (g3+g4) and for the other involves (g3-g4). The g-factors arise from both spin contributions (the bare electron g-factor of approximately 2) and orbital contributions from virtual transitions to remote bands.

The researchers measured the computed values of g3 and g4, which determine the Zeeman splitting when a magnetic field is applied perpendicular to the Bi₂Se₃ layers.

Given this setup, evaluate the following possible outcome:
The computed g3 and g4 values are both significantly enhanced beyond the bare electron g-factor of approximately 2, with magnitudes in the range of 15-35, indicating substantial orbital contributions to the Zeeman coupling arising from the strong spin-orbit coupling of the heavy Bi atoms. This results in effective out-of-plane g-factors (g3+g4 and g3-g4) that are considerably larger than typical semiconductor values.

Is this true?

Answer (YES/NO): NO